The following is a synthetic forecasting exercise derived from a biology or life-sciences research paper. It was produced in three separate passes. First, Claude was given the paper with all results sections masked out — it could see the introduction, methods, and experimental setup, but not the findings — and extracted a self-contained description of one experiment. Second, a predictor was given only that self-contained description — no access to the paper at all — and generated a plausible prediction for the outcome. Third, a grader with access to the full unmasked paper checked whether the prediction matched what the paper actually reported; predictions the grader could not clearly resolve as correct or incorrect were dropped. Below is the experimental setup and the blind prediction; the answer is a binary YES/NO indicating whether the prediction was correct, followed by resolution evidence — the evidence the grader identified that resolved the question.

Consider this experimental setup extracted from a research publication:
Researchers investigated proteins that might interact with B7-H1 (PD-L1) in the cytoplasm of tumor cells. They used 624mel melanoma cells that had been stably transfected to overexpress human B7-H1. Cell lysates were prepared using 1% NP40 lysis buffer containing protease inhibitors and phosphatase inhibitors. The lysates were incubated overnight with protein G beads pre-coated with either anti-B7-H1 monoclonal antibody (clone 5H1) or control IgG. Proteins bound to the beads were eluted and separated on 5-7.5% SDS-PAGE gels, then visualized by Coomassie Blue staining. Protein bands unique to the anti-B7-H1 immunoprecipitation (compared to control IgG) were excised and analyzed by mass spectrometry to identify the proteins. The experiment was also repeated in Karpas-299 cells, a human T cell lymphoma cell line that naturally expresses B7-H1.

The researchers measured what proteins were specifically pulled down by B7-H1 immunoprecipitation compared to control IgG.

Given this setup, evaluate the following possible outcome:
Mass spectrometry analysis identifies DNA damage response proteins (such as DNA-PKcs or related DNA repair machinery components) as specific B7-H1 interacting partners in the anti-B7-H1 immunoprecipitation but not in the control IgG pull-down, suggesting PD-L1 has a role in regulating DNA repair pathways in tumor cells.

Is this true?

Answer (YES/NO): YES